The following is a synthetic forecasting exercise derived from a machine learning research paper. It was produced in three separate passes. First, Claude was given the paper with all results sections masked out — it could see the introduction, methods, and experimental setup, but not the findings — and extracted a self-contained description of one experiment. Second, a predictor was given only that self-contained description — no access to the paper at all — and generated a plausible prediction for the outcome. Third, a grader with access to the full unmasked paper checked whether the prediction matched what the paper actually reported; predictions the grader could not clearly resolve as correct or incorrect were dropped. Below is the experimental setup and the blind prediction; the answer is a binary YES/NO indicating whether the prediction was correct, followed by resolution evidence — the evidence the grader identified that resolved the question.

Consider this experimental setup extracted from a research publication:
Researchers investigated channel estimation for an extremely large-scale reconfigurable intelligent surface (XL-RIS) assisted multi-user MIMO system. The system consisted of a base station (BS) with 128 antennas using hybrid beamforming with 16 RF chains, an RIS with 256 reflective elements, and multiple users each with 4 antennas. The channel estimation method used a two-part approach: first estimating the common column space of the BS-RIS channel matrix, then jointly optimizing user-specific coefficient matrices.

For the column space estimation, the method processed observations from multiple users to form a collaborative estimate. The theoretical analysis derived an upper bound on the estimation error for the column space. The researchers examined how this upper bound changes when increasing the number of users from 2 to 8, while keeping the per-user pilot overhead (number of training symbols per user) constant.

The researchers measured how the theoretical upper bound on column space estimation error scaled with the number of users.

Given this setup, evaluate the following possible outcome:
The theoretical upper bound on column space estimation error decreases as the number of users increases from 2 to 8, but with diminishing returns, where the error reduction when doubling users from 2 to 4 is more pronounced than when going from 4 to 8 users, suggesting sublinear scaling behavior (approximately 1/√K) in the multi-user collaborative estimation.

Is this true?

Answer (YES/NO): NO